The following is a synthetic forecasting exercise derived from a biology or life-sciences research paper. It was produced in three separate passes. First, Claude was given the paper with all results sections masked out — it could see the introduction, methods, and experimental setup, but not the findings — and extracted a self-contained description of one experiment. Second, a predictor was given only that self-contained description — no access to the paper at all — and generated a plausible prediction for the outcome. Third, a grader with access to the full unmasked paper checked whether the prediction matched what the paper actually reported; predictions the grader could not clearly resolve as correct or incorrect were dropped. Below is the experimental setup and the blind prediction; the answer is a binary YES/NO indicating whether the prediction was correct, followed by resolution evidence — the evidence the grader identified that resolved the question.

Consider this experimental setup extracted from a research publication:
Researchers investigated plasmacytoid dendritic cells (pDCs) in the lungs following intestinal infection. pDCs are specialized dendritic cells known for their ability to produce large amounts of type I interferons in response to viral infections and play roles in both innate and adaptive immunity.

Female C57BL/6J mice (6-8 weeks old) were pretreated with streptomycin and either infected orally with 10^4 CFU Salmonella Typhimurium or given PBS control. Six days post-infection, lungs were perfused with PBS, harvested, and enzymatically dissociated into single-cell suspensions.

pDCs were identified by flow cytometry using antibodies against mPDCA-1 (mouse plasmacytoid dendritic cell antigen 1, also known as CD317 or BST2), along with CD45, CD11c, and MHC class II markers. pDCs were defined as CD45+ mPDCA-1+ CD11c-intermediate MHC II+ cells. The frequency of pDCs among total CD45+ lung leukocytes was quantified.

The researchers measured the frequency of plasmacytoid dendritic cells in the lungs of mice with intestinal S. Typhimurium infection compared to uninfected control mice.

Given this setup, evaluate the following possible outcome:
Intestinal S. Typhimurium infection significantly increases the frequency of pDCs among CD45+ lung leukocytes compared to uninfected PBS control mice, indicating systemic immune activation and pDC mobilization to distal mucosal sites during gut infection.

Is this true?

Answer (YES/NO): YES